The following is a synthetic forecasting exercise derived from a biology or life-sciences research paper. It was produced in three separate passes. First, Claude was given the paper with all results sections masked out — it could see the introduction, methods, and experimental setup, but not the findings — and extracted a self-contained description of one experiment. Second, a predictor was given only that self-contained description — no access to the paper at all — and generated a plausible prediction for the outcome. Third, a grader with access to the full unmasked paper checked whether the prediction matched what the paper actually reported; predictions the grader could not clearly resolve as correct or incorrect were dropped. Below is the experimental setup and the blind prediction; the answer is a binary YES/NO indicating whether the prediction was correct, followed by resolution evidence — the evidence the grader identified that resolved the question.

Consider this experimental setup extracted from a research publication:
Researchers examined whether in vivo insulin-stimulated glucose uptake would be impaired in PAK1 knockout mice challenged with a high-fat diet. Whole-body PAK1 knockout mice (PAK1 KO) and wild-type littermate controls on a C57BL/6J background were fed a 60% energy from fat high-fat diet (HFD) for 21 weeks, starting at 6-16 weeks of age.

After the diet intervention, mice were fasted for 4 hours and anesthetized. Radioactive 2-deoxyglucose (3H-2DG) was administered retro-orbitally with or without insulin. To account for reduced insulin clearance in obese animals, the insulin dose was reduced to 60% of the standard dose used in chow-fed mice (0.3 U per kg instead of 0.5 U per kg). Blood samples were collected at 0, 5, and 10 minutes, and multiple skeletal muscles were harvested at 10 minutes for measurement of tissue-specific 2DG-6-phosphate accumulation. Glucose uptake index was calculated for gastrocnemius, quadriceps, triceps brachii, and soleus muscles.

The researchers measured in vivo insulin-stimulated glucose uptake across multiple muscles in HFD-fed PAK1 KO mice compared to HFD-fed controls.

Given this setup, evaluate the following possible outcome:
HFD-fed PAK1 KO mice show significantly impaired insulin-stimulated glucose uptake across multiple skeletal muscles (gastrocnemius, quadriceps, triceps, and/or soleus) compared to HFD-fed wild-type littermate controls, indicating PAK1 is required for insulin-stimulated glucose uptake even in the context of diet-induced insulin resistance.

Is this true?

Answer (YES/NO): NO